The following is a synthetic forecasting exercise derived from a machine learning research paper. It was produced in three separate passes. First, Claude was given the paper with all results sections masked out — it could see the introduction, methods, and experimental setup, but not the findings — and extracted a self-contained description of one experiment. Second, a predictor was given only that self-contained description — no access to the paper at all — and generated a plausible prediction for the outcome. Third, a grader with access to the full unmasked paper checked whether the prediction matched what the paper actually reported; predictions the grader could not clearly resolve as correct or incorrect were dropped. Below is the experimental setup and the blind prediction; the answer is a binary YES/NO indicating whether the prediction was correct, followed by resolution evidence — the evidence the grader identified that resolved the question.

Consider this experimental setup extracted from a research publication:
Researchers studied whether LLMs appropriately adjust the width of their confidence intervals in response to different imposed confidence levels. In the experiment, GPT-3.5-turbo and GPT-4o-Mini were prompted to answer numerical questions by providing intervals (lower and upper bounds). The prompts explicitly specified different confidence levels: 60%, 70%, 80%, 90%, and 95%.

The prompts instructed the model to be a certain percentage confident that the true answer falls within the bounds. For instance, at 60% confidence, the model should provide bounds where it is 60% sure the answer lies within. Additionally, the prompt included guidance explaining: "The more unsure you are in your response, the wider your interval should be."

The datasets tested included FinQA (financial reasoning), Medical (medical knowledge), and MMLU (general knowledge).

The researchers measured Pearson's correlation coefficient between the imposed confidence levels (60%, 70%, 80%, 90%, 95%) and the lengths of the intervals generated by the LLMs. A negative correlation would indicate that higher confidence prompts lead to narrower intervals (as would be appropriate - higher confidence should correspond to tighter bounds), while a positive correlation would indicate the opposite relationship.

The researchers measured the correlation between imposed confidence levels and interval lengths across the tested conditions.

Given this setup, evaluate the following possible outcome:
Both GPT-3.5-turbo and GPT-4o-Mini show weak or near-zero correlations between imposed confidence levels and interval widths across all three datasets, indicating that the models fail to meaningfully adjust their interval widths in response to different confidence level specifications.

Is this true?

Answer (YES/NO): YES